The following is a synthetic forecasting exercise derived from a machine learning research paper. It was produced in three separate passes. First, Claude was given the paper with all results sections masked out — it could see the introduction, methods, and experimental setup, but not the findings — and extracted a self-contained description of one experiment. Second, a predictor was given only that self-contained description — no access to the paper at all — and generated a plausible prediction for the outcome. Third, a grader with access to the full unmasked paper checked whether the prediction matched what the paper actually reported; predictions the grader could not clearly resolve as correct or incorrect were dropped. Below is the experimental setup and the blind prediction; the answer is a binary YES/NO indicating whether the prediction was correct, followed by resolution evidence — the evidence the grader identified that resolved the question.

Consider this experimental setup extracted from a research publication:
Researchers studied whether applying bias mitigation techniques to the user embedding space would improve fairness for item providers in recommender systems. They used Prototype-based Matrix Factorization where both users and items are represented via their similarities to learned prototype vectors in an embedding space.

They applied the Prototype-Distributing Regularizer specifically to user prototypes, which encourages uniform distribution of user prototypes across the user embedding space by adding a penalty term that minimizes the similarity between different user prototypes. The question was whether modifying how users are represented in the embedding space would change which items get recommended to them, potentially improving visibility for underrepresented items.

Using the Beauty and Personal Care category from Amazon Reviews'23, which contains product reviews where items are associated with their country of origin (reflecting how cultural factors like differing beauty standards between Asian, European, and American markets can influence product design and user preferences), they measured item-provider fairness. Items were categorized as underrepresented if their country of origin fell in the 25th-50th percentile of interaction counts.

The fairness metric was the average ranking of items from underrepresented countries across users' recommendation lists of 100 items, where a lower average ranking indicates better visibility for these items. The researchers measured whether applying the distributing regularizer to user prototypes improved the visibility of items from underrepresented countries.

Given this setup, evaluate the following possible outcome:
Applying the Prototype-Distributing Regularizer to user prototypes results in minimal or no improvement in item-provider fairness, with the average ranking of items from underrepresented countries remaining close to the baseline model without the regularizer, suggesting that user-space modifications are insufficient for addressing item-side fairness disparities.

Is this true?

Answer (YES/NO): YES